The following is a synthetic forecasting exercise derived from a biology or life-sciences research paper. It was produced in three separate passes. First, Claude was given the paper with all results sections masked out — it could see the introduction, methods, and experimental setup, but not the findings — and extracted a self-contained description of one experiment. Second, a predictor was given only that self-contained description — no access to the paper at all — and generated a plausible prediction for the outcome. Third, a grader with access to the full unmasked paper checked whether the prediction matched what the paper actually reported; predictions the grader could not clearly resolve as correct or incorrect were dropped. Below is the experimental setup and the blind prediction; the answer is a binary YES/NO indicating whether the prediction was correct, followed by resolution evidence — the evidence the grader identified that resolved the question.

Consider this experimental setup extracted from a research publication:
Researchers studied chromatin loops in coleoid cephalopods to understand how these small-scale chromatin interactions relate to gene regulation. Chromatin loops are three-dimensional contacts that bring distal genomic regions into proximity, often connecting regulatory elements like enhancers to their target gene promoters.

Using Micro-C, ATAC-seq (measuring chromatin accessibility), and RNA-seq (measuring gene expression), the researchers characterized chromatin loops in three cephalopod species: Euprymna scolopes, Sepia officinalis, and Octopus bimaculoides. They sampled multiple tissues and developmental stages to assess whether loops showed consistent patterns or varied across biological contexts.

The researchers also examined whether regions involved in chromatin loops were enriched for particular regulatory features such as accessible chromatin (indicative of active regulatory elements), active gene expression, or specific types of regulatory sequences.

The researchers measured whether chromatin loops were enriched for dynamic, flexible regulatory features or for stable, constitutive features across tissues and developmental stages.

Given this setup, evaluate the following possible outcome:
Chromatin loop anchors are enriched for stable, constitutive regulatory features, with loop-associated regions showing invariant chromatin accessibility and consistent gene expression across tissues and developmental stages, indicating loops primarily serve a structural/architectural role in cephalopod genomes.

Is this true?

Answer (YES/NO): NO